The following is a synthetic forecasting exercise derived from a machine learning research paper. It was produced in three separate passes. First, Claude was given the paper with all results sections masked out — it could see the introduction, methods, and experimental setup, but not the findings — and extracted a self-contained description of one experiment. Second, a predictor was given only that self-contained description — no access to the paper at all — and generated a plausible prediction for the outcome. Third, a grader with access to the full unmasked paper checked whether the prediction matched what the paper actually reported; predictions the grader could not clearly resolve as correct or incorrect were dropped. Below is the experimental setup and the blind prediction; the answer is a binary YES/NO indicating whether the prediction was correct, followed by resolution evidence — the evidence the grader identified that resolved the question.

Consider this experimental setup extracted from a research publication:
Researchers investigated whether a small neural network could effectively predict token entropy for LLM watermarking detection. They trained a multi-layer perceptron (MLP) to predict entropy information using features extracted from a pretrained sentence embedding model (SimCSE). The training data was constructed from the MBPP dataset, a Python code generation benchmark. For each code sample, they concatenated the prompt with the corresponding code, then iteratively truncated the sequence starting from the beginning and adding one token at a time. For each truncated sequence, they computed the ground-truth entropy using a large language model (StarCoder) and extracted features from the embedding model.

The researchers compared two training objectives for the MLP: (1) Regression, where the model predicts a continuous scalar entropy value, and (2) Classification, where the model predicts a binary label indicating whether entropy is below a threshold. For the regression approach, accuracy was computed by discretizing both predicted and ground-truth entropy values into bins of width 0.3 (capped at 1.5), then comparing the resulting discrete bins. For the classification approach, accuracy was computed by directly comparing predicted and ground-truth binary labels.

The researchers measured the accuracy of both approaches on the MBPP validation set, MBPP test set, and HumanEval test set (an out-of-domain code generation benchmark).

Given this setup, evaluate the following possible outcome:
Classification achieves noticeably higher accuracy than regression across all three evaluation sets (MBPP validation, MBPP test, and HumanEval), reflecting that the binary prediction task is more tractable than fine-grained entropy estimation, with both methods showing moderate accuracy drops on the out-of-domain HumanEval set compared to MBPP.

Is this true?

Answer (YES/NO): NO